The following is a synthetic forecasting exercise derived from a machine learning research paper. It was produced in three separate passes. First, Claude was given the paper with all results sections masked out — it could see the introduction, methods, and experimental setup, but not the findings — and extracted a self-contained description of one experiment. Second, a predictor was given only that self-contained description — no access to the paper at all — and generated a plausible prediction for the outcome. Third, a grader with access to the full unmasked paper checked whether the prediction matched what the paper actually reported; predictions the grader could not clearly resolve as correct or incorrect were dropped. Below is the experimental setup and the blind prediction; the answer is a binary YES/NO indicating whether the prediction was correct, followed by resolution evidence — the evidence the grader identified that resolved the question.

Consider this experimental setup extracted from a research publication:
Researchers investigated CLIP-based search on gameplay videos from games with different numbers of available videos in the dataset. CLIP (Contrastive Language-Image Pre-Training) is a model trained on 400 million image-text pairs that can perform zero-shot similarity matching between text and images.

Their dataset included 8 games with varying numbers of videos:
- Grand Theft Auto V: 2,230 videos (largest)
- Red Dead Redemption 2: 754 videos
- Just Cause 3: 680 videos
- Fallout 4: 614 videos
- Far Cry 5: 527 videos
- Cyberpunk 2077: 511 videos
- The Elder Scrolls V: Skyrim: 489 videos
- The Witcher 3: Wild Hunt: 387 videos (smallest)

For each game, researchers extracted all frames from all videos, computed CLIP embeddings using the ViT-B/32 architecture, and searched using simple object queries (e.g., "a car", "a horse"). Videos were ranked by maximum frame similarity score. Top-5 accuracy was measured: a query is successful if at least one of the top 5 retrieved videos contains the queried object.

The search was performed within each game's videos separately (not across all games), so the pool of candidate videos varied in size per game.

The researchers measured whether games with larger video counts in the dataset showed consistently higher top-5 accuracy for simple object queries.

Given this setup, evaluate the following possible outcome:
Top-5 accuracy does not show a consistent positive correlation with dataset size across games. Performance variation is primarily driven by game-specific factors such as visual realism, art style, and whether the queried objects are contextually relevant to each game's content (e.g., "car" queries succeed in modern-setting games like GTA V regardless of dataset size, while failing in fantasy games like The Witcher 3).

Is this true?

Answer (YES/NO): YES